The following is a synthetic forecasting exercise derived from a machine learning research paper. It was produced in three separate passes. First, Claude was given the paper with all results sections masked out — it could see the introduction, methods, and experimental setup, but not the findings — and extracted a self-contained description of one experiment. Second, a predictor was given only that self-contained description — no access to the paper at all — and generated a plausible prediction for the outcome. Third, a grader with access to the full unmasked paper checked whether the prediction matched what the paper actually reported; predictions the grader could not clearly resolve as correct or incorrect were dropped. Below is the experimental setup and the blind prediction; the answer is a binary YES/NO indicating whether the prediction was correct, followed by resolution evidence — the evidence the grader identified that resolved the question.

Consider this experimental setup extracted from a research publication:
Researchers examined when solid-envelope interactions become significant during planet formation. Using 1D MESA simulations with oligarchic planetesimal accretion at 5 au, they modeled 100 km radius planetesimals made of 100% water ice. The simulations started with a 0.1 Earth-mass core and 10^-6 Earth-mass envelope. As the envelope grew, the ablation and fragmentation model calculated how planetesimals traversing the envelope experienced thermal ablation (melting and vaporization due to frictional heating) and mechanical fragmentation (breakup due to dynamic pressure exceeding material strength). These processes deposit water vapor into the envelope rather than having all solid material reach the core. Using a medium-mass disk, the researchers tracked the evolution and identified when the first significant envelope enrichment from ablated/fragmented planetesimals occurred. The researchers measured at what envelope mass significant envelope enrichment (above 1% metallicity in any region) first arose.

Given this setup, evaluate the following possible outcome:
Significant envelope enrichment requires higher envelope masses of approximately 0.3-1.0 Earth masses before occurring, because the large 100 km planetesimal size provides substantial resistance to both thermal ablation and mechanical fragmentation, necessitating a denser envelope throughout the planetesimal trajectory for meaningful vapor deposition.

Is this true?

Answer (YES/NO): NO